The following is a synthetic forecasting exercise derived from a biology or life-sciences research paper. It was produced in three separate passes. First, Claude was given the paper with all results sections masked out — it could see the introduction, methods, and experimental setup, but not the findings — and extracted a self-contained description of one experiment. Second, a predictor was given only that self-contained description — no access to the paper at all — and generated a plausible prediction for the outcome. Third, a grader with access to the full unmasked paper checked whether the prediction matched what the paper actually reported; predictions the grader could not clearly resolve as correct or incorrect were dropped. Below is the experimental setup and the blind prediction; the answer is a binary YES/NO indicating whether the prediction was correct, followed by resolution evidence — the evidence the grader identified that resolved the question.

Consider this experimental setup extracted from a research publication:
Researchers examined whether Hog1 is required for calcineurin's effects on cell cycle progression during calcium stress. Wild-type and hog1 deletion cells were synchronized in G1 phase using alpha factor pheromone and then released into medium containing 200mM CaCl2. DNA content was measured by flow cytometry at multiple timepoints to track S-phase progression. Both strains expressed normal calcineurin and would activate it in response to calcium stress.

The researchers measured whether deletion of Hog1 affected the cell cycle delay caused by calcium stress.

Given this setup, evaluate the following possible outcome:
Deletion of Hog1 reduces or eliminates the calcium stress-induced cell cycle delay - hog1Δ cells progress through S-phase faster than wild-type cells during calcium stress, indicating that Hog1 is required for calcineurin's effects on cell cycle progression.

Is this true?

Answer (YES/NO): NO